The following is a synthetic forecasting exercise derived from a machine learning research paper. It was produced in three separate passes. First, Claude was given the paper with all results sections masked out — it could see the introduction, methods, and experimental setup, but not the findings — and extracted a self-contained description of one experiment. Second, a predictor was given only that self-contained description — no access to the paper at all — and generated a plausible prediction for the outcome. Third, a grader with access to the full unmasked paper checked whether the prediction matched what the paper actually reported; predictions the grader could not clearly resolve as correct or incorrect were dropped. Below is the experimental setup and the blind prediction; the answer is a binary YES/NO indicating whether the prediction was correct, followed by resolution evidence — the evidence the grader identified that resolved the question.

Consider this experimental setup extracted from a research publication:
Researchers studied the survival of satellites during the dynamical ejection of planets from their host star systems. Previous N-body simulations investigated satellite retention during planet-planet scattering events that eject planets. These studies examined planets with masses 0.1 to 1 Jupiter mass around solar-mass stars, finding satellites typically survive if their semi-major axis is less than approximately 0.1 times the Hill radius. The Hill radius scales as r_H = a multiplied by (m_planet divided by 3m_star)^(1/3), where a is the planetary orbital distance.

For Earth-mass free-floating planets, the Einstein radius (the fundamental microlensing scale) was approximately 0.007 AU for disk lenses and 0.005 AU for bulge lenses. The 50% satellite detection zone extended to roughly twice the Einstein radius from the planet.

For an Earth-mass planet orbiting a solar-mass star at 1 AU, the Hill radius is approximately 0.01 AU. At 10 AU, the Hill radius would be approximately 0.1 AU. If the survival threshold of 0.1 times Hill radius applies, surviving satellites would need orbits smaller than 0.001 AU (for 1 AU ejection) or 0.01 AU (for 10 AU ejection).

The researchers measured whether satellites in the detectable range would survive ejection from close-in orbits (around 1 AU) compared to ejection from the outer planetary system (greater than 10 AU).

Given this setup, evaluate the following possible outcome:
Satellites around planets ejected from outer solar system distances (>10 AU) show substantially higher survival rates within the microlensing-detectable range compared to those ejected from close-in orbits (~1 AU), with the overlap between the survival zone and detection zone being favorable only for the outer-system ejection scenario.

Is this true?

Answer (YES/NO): YES